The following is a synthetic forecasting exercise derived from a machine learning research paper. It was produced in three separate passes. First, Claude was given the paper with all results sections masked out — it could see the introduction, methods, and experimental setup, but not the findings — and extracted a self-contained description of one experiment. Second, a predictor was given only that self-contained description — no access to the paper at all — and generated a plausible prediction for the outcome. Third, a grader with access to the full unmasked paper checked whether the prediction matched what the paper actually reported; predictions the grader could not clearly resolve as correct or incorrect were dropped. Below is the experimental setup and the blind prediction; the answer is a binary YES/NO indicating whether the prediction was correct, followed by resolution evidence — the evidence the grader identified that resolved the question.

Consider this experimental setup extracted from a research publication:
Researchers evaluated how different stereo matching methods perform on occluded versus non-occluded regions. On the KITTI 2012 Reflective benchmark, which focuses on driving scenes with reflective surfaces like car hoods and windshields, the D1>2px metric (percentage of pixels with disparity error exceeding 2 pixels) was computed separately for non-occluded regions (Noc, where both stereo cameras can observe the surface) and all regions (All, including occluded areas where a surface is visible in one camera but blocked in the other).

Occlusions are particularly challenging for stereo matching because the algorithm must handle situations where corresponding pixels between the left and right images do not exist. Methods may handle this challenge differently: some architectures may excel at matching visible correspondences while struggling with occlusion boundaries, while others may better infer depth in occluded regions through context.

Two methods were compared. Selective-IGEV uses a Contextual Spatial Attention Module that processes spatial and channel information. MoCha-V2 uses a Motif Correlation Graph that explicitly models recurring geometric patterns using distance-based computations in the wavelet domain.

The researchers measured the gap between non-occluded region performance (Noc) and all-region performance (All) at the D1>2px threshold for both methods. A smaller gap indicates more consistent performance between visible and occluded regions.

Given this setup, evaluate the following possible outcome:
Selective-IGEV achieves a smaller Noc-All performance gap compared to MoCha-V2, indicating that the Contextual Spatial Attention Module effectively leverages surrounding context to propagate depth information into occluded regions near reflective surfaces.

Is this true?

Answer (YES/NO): YES